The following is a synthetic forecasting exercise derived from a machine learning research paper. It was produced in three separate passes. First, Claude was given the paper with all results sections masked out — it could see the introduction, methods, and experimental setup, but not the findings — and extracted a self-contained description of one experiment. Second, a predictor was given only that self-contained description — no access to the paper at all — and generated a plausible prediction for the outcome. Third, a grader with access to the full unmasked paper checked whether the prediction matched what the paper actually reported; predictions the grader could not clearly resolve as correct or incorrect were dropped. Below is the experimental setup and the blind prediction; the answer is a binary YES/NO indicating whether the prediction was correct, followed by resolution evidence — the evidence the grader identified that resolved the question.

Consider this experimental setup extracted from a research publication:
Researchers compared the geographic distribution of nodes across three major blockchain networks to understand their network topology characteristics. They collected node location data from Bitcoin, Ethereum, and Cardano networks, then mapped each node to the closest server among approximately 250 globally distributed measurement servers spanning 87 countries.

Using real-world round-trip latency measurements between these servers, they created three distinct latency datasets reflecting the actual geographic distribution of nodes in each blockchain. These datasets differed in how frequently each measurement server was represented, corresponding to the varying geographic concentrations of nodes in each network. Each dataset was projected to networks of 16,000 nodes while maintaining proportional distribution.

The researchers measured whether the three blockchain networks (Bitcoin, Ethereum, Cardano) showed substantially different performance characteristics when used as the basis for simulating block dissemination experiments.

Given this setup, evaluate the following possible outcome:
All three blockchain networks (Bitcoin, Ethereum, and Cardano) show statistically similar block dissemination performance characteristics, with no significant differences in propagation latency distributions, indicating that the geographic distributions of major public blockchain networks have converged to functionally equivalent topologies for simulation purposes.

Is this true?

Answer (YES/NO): YES